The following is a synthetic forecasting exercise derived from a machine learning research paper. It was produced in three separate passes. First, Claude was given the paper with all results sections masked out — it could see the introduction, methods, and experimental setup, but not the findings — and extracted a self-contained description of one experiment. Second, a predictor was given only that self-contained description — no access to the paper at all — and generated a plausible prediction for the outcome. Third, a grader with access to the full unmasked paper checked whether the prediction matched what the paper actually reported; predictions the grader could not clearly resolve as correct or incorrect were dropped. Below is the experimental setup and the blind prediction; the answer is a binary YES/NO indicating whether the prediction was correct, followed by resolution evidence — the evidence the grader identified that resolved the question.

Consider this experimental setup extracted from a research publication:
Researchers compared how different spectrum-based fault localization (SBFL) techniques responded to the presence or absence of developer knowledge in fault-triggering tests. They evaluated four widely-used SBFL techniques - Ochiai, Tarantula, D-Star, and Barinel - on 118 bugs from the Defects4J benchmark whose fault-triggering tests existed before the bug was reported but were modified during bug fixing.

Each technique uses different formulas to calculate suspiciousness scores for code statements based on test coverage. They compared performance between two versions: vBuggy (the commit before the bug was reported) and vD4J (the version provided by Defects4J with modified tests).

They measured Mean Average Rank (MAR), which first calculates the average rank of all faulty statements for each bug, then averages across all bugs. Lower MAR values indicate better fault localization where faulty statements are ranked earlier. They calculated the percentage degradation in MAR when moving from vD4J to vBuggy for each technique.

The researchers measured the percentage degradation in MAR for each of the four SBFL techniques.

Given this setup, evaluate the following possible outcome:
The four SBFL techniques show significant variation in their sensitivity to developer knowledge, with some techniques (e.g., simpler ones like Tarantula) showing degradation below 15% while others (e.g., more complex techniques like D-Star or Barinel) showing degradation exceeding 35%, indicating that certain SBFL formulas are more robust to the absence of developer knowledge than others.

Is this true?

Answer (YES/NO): NO